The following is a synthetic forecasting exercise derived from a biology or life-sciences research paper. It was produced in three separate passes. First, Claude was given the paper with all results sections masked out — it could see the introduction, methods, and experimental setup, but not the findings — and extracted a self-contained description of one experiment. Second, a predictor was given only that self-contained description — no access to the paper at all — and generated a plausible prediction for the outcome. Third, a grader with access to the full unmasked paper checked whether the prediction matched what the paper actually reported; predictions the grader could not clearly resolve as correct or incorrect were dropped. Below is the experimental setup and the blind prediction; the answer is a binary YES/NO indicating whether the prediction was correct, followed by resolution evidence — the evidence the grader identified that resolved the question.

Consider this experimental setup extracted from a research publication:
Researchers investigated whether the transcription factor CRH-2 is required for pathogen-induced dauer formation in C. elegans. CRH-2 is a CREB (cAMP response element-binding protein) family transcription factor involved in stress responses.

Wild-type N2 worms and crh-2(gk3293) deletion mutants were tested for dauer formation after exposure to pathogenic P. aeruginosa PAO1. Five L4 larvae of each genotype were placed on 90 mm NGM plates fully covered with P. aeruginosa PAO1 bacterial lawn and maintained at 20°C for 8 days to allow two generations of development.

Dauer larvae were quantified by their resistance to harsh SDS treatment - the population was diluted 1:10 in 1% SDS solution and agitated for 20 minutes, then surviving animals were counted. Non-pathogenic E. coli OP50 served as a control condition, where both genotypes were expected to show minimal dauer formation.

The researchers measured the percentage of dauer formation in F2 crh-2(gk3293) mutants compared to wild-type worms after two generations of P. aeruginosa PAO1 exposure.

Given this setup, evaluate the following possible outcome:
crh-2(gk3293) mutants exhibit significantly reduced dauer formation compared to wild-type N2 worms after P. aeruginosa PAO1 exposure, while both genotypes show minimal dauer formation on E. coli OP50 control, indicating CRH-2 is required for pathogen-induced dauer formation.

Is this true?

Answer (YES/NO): YES